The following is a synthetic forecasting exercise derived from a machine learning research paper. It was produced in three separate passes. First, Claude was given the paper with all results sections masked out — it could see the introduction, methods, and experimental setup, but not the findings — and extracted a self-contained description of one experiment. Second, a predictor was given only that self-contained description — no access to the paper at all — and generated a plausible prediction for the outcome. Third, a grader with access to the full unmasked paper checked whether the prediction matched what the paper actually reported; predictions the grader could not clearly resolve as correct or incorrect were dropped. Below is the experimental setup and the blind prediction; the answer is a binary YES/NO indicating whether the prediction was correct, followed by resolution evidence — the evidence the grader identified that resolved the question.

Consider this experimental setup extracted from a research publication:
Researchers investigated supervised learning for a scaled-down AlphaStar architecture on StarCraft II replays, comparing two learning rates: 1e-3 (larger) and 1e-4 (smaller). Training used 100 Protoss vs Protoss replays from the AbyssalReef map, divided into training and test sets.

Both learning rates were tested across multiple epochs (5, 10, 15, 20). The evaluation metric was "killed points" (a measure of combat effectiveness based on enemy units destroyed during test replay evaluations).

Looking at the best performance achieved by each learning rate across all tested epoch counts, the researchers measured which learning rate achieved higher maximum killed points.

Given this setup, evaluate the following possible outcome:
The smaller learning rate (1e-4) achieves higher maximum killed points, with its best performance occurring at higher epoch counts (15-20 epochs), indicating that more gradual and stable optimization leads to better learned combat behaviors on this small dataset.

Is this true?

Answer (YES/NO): NO